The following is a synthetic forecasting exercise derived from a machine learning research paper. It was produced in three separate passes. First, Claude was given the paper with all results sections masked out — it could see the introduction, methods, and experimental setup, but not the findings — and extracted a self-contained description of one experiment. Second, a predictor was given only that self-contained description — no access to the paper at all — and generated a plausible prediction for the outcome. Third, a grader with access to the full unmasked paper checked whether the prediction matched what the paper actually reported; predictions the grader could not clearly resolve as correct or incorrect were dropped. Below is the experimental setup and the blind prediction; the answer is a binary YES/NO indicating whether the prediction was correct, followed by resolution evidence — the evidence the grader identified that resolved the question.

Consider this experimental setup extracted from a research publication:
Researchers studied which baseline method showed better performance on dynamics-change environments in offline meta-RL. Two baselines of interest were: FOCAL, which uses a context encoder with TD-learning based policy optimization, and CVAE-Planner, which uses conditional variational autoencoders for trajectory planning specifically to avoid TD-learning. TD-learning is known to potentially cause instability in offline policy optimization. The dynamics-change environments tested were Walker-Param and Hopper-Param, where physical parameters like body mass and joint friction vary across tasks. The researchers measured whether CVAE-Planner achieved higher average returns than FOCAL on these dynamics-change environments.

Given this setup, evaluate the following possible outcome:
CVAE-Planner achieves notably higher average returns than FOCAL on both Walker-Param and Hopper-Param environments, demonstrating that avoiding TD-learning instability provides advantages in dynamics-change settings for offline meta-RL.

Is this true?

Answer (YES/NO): NO